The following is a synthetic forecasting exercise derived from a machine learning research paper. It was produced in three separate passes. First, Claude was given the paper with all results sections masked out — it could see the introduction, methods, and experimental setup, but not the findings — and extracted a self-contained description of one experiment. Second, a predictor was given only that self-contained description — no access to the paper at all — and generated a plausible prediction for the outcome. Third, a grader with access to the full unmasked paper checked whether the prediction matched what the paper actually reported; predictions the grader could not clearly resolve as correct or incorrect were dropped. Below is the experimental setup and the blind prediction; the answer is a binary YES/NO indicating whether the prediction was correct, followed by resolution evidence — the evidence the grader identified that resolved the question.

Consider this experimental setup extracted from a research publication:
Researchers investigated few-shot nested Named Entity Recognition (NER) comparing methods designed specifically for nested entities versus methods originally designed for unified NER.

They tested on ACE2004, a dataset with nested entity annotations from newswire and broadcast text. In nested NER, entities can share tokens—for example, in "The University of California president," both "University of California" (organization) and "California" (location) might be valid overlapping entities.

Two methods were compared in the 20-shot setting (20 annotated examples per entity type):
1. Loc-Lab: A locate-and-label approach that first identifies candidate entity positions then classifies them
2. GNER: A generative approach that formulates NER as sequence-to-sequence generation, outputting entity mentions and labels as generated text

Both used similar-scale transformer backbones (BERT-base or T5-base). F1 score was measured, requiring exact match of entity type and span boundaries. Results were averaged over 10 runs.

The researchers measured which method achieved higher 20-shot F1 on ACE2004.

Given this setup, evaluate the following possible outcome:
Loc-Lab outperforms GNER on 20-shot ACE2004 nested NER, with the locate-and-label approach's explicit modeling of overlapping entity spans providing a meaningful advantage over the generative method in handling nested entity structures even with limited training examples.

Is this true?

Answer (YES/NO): YES